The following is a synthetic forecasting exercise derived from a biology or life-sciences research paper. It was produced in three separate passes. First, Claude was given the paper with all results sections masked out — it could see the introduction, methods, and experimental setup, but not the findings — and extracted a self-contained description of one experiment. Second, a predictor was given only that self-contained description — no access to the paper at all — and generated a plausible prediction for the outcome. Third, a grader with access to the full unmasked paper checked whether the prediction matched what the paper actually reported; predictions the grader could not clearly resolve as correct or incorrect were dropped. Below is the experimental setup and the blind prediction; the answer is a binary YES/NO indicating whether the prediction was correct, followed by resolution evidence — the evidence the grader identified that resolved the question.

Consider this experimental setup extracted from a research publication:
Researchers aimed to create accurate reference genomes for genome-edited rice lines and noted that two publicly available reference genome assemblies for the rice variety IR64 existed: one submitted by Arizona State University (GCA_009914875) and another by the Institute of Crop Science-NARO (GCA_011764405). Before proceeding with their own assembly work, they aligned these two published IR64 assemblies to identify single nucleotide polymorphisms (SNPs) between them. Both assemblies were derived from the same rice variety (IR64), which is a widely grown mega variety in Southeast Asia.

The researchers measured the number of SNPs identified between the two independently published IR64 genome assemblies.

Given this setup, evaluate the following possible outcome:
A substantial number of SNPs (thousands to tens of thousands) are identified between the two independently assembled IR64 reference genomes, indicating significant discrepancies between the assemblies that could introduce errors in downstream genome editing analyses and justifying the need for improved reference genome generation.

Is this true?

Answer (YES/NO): NO